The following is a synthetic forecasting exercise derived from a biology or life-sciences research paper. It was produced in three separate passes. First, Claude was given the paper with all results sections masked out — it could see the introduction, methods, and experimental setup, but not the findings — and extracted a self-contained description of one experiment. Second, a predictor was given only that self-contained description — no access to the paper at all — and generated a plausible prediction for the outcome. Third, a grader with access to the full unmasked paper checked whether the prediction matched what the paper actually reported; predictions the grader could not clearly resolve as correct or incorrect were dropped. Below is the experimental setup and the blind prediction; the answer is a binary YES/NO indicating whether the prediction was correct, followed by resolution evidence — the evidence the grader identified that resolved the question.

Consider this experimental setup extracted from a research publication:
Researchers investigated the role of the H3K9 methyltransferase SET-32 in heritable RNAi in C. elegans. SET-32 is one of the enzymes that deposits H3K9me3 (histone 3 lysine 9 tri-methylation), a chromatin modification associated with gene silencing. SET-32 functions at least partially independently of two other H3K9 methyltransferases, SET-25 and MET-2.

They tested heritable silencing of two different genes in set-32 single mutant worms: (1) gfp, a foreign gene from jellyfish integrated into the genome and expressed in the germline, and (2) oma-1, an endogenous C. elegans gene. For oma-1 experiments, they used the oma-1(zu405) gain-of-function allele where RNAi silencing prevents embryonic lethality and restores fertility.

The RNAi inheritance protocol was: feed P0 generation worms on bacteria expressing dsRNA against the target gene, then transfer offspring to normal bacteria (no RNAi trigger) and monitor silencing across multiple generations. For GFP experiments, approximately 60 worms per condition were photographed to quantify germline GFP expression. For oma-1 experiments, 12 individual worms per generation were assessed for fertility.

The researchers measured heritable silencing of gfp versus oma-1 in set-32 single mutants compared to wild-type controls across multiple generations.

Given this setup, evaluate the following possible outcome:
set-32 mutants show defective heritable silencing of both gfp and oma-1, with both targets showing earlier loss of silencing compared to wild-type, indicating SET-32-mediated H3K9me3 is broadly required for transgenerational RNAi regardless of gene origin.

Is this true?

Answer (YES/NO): NO